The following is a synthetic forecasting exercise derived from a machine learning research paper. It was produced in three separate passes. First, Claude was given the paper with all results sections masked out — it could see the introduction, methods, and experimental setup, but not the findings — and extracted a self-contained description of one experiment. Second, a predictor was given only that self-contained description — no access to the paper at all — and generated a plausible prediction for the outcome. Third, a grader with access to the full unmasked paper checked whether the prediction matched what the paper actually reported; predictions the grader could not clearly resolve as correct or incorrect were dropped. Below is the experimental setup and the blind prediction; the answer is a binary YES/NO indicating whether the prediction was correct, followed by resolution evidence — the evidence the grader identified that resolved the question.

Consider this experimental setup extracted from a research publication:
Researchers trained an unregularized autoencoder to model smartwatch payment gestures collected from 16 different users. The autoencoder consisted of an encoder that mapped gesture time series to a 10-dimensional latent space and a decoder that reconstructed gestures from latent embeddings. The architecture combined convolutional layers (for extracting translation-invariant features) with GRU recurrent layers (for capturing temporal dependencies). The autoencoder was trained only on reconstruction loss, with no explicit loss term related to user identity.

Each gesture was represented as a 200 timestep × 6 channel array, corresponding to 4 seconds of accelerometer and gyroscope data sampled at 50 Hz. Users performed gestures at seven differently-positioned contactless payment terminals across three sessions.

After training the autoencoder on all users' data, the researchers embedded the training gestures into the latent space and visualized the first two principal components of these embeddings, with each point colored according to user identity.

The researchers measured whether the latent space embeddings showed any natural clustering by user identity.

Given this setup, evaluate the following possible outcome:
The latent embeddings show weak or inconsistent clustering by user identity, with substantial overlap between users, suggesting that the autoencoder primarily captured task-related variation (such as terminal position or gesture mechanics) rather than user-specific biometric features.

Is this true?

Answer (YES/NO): NO